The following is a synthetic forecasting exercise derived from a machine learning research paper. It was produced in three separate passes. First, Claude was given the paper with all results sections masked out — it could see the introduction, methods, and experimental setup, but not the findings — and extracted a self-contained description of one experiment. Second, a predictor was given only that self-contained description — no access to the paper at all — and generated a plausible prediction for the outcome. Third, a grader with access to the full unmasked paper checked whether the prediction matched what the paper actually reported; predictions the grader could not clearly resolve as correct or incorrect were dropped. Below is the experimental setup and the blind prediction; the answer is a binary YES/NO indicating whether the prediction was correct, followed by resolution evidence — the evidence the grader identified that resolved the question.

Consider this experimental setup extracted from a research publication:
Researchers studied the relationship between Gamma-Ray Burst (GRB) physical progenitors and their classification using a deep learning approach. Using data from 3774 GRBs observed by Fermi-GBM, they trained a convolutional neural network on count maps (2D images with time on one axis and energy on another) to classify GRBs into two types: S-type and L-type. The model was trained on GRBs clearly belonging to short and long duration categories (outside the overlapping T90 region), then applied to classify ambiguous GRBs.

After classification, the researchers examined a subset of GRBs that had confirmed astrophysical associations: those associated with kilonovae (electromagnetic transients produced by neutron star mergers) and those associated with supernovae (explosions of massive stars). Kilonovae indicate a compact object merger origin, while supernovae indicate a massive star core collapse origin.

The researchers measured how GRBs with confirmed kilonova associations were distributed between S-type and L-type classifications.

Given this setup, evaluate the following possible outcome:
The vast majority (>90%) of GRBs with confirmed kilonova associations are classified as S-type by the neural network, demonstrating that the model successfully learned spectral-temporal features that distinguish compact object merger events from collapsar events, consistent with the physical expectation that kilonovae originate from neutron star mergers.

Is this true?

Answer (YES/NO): NO